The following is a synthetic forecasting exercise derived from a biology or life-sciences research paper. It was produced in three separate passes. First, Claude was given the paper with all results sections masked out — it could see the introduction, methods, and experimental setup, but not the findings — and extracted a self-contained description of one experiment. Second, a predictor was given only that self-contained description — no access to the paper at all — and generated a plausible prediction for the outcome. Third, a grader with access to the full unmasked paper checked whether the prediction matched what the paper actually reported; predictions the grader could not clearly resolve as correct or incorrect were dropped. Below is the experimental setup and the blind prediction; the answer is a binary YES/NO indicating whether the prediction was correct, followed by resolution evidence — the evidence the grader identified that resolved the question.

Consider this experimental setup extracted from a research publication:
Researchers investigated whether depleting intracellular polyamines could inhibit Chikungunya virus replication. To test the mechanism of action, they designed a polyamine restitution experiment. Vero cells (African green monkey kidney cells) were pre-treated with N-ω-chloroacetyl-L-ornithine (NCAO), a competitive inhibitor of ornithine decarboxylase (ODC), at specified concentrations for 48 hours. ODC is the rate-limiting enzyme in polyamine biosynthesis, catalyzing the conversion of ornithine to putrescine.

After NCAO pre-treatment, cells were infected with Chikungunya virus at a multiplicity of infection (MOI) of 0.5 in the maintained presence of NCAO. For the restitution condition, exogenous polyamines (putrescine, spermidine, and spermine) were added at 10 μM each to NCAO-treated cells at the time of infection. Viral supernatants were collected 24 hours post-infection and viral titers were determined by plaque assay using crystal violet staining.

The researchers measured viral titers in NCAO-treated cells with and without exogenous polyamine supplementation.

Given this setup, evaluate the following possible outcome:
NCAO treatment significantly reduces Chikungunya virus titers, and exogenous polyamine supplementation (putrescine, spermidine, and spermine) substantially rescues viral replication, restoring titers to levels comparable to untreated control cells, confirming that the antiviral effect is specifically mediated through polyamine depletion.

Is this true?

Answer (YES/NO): YES